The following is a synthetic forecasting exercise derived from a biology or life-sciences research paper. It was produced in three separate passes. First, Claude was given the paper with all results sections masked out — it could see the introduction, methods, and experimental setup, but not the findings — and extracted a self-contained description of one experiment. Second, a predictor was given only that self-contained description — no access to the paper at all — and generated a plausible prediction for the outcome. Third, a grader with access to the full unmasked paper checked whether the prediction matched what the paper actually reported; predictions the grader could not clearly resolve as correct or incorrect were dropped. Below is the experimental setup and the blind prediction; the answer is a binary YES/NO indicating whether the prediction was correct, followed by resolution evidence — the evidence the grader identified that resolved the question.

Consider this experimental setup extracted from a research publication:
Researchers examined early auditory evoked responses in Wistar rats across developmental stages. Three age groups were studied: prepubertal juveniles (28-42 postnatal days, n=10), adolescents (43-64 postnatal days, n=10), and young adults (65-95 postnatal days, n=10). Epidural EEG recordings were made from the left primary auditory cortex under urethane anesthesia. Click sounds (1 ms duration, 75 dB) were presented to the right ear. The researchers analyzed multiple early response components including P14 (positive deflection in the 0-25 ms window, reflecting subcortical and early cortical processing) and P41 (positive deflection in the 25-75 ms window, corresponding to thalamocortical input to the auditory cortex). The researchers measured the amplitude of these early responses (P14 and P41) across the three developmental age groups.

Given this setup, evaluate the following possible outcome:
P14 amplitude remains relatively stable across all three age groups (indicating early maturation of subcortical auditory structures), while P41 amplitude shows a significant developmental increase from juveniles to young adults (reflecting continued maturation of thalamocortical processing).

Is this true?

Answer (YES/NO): NO